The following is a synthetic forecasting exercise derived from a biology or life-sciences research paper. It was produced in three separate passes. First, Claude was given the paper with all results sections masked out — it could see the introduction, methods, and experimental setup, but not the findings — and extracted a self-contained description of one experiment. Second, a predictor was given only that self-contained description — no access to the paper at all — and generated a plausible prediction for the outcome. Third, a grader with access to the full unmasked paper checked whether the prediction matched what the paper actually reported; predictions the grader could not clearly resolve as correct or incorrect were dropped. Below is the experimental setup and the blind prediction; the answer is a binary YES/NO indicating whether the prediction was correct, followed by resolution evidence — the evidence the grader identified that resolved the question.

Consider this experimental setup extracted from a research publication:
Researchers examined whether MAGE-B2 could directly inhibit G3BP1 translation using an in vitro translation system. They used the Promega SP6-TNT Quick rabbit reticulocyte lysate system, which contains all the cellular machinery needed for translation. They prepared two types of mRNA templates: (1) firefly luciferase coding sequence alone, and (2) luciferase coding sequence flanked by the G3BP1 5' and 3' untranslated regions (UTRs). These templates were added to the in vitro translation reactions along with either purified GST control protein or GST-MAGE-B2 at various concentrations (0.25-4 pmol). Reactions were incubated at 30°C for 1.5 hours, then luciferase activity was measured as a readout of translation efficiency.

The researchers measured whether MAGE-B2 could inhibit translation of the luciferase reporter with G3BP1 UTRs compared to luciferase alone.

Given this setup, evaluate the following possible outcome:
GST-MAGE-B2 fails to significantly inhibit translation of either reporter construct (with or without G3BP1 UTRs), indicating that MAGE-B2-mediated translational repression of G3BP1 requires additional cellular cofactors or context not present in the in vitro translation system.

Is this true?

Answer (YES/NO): YES